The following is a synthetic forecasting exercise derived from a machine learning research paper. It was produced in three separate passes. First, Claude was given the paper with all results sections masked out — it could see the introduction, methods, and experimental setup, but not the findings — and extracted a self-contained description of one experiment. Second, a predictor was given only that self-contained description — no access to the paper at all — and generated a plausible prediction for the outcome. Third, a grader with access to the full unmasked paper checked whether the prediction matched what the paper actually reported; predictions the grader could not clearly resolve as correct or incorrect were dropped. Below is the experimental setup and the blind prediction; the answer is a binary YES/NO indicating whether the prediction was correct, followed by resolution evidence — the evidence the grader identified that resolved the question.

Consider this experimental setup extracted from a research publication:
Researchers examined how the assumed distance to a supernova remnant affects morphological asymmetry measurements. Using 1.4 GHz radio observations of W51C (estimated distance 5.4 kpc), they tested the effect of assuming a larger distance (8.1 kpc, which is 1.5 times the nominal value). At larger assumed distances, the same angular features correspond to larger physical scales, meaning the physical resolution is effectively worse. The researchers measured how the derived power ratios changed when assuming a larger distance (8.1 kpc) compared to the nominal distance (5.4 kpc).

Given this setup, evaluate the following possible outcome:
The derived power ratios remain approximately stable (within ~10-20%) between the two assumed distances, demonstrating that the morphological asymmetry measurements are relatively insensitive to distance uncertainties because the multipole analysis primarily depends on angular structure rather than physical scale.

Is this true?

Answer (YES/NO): NO